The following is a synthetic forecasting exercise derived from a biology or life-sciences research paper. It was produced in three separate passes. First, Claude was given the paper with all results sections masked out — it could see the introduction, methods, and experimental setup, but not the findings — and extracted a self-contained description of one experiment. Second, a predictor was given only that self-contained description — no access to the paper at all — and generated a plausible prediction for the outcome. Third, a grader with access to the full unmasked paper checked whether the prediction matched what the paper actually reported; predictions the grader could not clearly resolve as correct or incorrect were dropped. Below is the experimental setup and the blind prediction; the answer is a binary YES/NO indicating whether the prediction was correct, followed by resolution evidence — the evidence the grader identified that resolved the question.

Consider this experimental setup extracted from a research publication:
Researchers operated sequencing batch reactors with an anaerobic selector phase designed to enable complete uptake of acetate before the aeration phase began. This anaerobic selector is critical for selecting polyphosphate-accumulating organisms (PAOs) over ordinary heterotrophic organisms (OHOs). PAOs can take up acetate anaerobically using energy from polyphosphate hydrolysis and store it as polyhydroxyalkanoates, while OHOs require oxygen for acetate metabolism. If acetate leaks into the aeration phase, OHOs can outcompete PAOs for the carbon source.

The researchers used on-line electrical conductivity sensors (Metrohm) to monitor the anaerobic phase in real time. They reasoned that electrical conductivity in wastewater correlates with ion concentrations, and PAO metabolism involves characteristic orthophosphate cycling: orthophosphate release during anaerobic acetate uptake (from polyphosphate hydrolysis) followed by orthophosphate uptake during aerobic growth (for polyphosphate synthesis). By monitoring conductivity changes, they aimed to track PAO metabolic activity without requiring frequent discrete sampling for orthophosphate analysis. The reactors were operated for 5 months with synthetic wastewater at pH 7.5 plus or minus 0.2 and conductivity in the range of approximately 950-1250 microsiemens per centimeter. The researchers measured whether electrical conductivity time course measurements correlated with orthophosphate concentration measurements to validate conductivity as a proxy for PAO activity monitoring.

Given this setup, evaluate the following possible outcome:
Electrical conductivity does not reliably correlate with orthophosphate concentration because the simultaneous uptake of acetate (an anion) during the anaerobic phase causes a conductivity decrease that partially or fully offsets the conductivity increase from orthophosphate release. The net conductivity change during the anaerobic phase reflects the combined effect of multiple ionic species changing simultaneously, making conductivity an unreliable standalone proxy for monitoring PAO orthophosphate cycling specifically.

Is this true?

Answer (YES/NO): NO